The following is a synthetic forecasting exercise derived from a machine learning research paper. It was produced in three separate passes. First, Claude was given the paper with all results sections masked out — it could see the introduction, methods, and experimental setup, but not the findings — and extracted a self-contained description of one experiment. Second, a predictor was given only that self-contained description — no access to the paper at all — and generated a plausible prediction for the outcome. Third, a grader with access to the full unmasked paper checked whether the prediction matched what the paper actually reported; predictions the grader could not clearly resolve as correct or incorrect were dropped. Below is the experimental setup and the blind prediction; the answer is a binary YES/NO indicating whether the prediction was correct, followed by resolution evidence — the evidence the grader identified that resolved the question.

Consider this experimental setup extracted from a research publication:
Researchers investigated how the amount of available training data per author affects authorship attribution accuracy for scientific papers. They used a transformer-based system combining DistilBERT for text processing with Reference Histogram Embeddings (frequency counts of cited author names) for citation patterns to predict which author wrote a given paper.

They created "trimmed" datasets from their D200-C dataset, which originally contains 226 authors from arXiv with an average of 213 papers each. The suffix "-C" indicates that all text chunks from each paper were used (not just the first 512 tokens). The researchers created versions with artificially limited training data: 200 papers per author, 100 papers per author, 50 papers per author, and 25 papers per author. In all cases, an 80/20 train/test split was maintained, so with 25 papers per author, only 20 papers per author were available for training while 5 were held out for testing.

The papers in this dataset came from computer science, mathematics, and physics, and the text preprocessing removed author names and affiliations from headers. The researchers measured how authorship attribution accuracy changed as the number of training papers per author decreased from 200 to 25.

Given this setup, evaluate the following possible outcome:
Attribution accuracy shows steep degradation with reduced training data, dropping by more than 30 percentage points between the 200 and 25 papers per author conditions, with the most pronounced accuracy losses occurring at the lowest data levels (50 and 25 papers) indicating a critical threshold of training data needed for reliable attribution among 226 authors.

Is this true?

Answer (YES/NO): NO